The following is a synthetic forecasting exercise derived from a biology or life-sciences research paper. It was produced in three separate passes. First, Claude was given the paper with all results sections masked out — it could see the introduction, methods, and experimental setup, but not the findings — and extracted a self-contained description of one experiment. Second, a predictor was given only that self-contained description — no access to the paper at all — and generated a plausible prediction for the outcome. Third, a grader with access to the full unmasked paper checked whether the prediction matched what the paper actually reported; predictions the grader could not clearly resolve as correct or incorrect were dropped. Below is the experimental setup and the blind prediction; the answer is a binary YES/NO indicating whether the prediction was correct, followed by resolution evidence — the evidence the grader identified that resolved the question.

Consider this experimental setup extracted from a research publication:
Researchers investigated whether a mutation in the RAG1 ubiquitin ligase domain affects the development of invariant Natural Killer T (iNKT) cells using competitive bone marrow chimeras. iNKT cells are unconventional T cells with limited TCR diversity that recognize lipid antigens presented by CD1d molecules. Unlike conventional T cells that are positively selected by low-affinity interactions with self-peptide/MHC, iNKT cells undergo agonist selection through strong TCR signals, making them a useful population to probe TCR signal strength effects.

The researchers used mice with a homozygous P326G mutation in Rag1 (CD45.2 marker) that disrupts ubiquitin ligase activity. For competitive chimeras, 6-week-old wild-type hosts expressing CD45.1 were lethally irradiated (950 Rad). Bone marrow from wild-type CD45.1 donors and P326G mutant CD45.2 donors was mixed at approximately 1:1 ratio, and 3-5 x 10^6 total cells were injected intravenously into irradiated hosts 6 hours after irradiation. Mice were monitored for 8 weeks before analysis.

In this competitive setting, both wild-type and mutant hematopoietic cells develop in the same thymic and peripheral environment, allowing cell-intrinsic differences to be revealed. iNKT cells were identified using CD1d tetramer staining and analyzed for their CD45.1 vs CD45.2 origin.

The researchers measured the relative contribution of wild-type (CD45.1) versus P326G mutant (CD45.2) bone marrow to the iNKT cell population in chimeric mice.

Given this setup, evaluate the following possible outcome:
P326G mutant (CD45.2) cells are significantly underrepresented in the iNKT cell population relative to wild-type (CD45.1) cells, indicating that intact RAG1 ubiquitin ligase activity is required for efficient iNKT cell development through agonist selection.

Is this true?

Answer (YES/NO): YES